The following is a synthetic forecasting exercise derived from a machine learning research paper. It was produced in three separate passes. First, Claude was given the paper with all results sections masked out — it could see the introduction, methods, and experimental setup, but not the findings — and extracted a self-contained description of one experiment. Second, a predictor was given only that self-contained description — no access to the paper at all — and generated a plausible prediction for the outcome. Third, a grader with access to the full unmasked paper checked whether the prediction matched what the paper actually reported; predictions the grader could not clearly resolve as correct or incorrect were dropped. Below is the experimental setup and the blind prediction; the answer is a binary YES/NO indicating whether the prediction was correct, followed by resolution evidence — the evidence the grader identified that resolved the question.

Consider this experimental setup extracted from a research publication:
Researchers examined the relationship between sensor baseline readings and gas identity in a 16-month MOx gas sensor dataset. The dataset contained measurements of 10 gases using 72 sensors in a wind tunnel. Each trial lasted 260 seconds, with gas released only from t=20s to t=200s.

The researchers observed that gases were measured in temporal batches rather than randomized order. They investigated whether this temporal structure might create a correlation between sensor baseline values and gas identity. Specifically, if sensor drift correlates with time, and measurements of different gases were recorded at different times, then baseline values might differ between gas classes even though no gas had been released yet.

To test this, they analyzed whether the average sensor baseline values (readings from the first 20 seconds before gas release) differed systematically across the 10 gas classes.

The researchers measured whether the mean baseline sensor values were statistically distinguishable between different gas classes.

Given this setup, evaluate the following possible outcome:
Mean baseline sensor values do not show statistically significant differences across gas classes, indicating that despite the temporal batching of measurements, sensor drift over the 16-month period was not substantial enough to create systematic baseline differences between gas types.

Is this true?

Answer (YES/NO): NO